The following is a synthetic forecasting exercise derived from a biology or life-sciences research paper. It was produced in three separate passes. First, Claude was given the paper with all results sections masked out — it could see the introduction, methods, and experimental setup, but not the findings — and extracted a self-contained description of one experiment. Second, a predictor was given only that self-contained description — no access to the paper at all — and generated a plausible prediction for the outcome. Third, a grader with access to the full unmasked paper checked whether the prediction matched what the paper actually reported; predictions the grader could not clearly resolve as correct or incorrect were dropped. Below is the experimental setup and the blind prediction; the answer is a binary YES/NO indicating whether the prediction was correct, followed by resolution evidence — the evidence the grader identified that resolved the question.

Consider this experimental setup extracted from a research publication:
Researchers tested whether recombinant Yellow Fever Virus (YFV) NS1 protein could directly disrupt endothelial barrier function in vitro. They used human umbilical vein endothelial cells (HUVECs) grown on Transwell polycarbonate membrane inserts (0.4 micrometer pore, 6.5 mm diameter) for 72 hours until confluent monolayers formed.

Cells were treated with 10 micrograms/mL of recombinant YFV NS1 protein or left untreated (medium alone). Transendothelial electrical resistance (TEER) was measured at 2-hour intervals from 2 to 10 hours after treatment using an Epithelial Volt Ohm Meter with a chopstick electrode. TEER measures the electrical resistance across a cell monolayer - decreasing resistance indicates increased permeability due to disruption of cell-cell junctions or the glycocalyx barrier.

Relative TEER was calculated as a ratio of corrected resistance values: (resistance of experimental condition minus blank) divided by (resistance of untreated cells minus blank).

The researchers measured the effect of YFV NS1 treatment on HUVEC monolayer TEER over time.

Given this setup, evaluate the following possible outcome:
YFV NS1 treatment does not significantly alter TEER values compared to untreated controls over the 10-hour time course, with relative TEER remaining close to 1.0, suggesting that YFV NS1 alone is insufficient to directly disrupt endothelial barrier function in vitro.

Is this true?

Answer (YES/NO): NO